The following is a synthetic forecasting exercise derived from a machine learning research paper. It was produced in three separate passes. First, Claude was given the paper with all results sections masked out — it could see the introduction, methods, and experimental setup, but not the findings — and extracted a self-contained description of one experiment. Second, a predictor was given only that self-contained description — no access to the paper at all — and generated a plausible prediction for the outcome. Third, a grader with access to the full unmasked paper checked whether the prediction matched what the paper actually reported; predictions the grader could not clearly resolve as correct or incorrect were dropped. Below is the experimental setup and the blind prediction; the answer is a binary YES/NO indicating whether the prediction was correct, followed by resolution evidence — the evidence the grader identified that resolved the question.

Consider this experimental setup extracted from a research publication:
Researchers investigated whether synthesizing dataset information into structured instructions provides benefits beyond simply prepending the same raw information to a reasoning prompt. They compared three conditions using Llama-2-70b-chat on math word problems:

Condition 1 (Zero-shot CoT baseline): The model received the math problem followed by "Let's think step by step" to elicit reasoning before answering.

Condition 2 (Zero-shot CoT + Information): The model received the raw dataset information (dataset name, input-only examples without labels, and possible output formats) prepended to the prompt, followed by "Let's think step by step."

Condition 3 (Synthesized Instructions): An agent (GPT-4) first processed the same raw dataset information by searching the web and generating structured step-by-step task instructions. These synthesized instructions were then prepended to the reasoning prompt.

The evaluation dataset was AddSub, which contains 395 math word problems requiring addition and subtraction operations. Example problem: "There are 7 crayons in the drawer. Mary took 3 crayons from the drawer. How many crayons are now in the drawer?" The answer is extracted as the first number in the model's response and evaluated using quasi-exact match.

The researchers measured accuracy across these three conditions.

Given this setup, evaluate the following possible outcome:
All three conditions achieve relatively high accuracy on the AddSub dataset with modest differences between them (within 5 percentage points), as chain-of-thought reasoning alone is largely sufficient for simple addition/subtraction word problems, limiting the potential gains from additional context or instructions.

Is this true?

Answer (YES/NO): NO